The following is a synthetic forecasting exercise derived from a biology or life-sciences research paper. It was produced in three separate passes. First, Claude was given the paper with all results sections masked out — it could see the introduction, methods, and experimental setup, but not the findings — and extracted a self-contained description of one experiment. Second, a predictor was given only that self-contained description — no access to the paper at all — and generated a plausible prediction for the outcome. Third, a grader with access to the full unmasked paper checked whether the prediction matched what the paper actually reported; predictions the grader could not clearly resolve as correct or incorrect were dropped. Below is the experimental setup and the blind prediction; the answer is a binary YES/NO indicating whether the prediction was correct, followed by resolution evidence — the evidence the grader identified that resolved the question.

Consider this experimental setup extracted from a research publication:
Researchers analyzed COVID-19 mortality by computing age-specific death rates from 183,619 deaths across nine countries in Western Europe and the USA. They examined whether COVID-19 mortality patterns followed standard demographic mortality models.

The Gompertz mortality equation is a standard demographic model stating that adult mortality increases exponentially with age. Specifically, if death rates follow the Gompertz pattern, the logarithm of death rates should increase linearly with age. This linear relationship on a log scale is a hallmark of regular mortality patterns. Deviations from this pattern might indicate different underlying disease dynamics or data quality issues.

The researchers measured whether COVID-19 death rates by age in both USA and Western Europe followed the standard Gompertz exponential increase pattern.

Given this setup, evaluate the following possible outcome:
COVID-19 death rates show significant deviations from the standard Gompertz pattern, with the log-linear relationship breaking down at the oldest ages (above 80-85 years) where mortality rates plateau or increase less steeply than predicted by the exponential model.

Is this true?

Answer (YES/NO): NO